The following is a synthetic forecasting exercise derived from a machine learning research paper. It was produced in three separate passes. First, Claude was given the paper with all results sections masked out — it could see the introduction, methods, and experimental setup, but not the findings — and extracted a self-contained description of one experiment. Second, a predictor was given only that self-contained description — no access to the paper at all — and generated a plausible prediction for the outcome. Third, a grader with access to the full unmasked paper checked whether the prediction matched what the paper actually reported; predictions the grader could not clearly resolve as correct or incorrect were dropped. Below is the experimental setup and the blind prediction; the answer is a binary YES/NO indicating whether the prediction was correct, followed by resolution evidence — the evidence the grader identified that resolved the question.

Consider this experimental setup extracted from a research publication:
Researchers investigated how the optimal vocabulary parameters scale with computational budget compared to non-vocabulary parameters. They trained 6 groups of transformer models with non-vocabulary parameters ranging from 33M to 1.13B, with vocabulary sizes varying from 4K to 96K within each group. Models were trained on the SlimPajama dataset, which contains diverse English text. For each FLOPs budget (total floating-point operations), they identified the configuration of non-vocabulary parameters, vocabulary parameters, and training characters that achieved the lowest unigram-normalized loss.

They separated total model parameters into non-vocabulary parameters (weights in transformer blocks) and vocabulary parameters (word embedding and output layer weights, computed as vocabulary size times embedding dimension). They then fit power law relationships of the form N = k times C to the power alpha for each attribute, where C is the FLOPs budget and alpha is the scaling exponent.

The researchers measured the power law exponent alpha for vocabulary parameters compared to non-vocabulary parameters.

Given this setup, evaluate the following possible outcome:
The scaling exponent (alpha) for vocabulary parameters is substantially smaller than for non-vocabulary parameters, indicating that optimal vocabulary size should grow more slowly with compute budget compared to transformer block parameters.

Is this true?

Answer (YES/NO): YES